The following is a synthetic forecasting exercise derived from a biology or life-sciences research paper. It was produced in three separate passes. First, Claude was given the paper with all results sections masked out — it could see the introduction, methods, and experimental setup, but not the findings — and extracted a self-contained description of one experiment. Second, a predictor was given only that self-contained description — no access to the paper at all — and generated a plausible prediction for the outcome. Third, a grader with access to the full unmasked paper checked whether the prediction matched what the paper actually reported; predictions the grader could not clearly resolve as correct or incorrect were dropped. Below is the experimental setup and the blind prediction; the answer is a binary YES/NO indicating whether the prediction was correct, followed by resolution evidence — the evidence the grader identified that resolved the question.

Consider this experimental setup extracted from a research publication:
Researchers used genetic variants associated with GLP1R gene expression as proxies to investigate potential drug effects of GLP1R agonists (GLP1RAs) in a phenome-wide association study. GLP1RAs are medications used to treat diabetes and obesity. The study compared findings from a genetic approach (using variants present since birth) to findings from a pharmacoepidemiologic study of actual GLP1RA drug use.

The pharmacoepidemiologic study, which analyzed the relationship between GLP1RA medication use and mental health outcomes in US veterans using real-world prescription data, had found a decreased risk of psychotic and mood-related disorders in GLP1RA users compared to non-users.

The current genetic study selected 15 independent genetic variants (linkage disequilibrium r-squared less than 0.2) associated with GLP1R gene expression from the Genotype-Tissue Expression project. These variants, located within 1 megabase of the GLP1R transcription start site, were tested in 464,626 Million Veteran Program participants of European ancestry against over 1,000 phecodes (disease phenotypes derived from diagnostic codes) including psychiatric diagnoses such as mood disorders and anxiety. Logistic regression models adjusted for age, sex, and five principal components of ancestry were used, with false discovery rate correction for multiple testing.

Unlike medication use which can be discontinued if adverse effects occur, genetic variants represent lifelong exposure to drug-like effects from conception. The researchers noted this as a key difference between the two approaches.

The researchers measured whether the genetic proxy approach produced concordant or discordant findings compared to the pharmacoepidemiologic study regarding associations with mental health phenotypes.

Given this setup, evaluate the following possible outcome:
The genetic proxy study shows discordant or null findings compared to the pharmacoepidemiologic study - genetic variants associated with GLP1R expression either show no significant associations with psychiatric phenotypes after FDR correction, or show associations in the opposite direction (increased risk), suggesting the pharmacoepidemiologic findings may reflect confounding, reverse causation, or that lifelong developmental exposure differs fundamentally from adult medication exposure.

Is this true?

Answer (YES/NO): YES